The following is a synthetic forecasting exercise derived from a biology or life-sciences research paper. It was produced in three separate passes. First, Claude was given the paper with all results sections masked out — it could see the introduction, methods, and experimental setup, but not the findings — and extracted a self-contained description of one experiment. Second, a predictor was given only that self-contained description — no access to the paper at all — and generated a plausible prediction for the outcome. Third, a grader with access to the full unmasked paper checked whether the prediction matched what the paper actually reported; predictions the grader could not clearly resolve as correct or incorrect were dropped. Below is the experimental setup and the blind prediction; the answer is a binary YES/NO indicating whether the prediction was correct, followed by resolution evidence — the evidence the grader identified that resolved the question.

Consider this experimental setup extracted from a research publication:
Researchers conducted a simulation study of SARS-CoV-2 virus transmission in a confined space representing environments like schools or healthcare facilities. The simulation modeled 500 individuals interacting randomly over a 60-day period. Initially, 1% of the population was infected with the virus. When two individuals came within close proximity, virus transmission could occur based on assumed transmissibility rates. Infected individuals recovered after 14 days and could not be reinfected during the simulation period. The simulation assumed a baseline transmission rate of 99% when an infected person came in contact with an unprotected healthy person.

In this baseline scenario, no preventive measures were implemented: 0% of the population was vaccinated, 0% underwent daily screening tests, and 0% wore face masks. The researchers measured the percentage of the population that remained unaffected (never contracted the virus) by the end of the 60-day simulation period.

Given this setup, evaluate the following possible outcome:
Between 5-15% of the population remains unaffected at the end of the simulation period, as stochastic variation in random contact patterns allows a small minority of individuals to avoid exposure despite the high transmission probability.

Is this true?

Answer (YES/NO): NO